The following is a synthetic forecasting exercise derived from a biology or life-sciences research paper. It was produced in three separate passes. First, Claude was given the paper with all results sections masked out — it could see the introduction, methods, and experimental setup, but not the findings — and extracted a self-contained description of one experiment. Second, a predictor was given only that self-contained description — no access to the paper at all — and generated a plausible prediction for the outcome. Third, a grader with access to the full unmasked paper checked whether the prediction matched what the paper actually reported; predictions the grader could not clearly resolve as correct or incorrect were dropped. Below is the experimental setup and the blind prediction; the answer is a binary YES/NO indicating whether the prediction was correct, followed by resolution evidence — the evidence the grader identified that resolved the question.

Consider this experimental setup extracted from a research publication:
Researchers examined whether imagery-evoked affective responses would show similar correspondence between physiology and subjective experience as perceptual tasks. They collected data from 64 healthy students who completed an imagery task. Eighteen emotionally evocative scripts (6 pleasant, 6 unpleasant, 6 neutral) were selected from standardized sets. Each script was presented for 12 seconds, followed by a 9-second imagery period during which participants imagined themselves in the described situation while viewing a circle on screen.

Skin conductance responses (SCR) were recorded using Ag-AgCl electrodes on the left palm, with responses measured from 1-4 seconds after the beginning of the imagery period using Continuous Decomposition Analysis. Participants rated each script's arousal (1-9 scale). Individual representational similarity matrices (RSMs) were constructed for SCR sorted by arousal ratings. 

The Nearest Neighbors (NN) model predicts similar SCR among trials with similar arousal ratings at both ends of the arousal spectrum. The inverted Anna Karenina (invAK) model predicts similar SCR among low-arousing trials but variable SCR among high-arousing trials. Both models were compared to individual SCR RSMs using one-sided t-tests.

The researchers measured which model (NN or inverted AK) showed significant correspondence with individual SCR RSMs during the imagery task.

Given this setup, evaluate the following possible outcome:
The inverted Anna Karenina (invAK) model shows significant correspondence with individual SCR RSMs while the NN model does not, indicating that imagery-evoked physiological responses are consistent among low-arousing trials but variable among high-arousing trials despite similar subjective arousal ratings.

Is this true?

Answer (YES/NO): YES